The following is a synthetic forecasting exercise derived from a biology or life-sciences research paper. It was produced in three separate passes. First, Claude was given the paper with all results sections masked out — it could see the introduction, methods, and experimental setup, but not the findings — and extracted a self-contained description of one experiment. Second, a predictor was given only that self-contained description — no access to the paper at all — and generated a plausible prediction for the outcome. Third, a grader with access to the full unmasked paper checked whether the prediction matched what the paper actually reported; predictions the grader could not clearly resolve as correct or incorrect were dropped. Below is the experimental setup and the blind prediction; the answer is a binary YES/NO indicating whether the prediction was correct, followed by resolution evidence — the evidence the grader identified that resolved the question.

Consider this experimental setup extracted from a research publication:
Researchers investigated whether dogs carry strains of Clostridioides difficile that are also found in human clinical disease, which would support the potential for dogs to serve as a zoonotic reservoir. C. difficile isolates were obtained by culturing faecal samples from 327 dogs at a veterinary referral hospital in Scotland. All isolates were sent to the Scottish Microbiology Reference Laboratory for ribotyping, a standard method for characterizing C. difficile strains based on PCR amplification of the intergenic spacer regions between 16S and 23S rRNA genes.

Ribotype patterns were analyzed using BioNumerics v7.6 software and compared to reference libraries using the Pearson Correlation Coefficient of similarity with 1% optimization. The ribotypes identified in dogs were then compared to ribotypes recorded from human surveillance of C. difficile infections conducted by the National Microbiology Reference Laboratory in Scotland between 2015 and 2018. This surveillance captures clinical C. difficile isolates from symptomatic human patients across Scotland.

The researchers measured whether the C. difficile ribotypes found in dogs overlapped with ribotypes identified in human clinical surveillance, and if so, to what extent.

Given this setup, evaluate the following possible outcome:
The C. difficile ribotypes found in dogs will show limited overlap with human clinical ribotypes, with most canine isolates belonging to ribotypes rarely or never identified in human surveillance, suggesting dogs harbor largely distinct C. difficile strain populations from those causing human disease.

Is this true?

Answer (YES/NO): NO